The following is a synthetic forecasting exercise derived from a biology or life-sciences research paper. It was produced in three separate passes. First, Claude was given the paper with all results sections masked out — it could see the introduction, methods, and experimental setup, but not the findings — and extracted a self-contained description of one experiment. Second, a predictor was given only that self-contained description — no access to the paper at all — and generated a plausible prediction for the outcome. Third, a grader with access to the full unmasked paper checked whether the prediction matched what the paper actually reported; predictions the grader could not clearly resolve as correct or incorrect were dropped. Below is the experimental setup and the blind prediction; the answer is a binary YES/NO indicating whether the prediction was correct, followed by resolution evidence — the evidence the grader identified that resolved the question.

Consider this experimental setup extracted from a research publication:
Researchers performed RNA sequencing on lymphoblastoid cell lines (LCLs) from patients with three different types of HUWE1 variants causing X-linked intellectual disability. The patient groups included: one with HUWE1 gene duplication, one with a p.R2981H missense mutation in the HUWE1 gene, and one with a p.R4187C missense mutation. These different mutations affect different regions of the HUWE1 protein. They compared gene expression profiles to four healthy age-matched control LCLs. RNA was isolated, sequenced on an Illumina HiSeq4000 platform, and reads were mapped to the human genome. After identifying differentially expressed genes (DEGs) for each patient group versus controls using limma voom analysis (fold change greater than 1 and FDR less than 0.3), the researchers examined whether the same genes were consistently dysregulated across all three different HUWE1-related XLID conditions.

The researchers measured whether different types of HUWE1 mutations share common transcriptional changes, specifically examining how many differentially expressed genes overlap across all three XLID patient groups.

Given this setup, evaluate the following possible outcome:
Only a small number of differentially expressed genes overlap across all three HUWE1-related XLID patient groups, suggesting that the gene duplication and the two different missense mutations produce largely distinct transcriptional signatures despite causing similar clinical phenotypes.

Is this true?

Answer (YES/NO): NO